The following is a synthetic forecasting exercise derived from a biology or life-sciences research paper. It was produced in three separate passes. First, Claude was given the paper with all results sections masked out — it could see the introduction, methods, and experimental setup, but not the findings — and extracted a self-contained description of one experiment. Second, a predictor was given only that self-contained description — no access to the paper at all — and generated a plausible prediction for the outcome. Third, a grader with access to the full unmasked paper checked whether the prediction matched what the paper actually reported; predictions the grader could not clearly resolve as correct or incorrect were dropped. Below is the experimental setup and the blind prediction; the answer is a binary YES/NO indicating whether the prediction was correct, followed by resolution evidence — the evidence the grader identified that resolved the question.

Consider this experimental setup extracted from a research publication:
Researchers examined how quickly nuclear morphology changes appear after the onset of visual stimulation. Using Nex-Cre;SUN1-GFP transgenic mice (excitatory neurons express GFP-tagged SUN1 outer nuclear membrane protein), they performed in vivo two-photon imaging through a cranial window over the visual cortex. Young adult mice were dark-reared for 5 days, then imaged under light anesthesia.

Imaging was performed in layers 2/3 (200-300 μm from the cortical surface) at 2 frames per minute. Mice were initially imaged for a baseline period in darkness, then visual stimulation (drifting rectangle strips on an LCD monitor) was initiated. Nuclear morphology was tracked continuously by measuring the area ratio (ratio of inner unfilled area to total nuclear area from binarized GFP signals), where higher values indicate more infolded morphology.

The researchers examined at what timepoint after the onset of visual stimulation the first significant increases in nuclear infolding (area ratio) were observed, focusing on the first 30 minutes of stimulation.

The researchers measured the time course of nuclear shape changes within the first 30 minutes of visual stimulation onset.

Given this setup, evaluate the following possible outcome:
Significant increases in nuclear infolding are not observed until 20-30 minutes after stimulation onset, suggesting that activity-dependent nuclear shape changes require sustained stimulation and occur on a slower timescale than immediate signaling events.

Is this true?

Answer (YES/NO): NO